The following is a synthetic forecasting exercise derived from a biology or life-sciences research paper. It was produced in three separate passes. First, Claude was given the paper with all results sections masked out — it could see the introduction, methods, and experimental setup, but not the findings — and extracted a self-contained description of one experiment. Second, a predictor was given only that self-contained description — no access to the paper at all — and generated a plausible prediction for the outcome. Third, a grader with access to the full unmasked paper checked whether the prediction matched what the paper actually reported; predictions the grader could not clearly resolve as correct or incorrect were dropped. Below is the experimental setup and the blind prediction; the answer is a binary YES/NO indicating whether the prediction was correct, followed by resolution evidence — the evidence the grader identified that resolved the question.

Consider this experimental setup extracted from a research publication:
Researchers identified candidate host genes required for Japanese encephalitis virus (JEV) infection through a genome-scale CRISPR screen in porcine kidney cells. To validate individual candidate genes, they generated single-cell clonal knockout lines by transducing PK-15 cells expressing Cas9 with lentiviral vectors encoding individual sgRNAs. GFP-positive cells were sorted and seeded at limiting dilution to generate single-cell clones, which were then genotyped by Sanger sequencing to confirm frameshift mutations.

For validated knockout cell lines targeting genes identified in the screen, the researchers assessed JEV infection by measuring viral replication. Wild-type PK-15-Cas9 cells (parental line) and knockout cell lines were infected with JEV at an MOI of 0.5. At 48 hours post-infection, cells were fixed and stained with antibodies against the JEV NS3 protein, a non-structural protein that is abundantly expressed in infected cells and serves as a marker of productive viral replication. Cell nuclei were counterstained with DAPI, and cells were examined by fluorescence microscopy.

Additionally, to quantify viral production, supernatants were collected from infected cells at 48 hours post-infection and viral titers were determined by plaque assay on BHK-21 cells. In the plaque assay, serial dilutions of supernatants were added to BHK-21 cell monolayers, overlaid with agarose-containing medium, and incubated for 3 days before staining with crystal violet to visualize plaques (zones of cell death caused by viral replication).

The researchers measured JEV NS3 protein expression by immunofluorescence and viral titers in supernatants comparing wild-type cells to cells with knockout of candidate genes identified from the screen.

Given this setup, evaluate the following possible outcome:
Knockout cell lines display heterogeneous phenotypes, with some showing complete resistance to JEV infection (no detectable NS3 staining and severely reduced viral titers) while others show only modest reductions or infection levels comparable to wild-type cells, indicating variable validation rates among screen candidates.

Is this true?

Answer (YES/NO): NO